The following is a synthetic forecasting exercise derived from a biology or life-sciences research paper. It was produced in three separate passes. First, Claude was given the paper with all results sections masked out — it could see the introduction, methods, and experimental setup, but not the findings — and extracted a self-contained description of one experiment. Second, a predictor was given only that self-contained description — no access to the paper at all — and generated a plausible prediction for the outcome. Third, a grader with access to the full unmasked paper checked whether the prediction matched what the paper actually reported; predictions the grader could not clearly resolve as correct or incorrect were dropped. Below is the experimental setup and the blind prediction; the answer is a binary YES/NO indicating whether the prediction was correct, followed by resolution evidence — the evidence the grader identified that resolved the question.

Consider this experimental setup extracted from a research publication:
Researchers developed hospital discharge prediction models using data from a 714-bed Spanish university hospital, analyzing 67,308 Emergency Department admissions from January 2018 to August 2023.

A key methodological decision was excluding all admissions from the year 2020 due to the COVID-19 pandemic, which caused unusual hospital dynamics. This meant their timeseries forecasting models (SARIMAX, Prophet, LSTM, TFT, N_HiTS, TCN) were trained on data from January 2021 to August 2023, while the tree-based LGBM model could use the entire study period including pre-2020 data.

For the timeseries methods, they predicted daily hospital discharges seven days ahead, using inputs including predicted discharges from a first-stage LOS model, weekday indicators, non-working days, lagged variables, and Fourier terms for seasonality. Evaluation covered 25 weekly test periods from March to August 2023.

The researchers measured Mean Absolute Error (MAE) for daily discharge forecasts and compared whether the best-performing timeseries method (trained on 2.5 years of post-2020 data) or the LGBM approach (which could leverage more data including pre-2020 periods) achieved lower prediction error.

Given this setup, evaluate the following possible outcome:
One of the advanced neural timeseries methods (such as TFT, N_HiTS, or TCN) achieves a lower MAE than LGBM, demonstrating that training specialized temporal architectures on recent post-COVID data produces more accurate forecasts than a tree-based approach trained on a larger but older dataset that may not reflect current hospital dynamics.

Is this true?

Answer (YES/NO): NO